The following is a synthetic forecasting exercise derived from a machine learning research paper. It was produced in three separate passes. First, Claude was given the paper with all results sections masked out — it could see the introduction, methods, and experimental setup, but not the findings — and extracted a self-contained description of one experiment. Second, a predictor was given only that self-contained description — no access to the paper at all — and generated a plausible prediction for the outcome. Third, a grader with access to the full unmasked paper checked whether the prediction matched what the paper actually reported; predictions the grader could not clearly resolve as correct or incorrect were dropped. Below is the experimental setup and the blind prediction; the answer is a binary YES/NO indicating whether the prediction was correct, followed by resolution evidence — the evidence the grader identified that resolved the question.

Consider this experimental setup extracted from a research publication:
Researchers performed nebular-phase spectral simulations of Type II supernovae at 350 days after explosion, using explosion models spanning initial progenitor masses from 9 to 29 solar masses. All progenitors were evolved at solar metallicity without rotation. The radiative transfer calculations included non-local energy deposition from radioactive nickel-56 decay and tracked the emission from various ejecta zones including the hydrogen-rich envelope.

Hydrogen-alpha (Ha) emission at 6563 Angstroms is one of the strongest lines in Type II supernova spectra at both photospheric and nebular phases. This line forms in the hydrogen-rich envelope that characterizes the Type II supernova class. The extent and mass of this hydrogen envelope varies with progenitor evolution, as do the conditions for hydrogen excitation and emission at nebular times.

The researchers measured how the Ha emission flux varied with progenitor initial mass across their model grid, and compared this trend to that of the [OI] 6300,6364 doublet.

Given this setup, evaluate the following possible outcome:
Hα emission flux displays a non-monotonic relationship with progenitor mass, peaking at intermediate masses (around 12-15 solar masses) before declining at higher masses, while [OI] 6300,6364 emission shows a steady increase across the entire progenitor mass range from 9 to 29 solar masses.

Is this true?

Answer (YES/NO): NO